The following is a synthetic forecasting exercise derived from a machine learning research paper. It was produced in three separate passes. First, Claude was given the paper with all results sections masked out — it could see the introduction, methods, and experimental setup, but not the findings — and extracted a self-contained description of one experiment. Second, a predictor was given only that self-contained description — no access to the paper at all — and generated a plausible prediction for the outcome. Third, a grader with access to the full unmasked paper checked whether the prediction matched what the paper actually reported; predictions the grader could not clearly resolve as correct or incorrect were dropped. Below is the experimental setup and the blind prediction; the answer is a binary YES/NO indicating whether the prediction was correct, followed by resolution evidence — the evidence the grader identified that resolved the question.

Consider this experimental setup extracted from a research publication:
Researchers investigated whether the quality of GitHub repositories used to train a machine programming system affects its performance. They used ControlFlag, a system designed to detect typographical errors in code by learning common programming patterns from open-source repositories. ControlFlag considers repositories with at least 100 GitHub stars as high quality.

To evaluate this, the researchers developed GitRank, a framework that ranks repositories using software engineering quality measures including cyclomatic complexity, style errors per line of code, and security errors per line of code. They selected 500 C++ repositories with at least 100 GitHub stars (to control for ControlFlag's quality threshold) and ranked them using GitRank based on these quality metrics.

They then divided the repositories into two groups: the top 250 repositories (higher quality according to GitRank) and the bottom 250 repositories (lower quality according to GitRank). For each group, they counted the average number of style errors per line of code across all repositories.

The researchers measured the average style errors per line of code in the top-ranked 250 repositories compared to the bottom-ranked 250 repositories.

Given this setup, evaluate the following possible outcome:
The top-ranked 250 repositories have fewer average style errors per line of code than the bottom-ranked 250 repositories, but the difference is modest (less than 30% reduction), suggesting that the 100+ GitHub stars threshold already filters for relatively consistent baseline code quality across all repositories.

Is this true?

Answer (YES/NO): NO